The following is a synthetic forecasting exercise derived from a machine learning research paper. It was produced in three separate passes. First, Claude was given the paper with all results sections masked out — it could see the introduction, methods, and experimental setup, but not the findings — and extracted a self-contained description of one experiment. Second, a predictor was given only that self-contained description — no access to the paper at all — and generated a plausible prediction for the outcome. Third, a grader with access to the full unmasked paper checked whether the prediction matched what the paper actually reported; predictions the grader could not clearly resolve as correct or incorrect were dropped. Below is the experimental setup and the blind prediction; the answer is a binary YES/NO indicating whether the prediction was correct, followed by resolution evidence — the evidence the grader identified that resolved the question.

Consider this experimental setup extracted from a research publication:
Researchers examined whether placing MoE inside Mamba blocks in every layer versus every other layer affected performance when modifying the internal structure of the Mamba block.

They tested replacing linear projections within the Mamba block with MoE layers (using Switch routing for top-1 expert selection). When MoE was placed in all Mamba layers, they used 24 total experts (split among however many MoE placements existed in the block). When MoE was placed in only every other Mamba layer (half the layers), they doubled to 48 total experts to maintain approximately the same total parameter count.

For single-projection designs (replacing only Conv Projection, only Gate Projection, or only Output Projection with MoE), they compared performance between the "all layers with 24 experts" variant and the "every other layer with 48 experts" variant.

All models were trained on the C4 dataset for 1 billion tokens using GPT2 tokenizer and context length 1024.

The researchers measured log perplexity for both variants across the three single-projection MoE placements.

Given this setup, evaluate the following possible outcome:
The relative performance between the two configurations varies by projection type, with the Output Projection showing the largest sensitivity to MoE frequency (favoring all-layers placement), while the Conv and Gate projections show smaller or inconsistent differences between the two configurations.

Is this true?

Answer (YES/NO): NO